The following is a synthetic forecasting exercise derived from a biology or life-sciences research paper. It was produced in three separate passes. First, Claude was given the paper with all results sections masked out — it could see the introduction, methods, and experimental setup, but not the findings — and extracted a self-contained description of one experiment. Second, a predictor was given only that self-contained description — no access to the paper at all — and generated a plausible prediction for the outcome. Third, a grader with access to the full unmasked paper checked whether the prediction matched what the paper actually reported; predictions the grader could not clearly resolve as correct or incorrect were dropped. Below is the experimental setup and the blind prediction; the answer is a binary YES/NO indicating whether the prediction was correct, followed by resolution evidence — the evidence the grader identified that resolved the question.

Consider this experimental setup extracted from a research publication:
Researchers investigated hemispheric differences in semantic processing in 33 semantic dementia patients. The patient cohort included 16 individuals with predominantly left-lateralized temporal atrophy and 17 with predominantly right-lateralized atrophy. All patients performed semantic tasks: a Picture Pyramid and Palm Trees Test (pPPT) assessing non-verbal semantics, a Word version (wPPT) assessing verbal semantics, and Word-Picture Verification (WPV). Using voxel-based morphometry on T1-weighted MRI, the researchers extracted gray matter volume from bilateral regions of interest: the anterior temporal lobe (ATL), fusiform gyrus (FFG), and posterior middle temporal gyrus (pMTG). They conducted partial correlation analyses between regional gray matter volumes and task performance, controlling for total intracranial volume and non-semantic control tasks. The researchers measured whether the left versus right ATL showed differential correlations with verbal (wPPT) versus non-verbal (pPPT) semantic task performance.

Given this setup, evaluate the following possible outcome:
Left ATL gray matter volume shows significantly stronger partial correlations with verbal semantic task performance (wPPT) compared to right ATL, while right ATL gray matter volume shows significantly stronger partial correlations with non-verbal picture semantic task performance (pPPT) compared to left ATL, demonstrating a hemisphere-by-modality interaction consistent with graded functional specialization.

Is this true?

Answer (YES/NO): NO